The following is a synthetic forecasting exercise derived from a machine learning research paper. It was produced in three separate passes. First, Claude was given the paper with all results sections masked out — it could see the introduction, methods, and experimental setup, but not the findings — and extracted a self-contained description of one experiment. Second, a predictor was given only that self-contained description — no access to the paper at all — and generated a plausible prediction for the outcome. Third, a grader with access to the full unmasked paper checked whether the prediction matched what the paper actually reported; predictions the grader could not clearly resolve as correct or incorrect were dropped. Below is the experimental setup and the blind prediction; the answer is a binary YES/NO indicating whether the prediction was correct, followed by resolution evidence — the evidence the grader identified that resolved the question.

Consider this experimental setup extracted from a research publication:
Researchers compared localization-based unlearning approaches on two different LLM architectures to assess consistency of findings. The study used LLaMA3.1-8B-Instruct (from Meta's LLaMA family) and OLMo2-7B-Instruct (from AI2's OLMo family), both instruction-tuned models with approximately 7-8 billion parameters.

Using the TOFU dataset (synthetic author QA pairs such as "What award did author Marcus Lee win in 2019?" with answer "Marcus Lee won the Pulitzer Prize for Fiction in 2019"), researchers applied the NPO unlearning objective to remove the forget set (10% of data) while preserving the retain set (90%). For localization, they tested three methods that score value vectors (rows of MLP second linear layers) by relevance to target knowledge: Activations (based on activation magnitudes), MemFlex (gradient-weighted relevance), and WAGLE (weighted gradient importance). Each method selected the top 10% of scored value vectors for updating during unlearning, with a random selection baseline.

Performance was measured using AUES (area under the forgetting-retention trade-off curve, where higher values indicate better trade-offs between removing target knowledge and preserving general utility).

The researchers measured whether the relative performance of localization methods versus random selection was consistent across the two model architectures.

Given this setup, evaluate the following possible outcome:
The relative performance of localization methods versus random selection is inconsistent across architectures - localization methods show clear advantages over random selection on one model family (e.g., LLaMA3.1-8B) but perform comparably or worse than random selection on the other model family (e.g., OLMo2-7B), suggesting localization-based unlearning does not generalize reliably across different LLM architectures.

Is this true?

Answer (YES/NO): NO